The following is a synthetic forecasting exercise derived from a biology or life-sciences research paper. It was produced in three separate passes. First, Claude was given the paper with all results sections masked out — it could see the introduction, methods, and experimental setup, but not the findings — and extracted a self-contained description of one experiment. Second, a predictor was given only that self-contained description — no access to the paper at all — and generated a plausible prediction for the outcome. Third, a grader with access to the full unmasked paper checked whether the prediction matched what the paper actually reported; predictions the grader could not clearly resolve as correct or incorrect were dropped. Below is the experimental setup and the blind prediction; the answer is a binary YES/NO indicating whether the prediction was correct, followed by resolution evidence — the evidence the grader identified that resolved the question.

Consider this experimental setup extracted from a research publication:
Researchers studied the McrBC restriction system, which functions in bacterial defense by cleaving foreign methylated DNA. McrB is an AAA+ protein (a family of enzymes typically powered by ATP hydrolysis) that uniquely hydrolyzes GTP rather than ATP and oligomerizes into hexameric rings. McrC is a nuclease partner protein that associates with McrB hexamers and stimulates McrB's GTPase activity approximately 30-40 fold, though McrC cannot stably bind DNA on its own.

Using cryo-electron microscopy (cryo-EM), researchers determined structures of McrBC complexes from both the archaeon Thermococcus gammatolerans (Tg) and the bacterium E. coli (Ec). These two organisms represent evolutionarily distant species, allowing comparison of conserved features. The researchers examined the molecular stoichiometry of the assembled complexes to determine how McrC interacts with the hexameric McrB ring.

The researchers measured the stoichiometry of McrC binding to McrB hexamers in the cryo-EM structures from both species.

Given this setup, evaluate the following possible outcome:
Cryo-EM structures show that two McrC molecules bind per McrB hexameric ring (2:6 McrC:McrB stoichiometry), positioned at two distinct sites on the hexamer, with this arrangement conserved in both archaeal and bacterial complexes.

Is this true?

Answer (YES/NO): NO